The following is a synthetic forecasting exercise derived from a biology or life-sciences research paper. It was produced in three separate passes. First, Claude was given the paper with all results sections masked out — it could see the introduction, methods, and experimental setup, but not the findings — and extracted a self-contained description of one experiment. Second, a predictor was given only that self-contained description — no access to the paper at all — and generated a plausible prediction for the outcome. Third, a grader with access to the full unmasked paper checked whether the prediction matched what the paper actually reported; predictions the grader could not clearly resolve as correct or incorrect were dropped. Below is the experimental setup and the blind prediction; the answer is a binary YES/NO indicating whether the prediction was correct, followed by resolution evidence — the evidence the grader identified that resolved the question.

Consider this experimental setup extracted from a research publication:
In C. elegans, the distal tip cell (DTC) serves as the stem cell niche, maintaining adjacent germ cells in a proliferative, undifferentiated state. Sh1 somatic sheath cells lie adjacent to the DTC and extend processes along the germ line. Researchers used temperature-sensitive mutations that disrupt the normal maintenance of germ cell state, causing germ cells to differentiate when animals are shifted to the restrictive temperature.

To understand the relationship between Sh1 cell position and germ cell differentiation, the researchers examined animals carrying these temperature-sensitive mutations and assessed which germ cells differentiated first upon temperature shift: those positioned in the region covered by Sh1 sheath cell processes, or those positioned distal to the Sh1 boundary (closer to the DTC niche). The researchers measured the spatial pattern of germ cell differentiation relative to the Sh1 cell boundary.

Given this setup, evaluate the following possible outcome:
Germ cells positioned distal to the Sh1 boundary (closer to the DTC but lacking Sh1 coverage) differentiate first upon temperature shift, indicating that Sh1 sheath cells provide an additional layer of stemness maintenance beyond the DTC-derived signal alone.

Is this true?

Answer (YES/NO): NO